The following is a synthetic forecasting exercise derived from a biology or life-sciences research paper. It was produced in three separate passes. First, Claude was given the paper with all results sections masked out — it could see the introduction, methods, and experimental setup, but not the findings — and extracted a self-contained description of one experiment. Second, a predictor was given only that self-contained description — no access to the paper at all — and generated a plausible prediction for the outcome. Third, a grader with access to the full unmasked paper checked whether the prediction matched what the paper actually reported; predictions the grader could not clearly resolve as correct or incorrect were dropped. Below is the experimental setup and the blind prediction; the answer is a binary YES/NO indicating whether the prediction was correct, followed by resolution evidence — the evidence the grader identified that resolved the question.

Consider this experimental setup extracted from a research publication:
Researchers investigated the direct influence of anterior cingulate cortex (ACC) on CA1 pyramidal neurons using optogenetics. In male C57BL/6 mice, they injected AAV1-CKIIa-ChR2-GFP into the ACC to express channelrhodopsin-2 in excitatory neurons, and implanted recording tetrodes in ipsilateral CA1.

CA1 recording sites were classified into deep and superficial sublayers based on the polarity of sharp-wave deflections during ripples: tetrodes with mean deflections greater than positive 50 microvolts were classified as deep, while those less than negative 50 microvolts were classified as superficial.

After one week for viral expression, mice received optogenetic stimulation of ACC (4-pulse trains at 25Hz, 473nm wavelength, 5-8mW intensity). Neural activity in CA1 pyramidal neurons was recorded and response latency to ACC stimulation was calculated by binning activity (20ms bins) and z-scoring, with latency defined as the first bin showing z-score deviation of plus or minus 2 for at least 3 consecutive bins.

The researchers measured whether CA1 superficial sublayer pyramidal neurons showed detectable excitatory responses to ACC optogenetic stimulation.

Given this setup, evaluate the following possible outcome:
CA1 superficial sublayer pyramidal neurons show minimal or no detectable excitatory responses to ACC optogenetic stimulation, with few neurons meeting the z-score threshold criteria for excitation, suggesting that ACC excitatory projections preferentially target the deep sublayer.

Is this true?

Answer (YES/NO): NO